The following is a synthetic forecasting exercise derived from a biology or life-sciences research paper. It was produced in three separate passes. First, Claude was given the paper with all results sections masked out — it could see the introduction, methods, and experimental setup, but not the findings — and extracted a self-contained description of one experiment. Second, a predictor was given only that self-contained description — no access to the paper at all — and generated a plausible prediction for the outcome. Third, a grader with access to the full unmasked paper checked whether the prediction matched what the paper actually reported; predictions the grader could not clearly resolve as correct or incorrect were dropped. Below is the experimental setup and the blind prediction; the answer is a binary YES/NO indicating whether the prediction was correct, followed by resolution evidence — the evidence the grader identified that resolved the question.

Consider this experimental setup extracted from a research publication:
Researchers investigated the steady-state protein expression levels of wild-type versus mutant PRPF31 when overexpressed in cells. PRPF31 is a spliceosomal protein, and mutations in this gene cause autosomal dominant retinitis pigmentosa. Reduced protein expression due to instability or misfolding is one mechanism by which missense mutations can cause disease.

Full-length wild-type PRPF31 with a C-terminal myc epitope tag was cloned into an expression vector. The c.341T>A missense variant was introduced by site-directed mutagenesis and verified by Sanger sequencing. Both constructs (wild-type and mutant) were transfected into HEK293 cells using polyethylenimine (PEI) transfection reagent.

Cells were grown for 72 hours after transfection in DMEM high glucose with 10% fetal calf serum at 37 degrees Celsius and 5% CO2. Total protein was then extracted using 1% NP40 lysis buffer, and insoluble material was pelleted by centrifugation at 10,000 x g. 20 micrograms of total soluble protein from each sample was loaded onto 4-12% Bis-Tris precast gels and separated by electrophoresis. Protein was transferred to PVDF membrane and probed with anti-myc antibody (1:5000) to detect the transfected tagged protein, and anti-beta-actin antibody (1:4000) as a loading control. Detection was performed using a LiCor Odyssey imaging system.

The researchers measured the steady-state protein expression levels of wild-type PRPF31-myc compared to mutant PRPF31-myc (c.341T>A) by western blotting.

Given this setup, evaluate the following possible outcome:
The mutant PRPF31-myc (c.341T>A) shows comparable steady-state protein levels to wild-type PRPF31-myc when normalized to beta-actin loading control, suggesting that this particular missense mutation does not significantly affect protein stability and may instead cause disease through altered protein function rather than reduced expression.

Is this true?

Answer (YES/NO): NO